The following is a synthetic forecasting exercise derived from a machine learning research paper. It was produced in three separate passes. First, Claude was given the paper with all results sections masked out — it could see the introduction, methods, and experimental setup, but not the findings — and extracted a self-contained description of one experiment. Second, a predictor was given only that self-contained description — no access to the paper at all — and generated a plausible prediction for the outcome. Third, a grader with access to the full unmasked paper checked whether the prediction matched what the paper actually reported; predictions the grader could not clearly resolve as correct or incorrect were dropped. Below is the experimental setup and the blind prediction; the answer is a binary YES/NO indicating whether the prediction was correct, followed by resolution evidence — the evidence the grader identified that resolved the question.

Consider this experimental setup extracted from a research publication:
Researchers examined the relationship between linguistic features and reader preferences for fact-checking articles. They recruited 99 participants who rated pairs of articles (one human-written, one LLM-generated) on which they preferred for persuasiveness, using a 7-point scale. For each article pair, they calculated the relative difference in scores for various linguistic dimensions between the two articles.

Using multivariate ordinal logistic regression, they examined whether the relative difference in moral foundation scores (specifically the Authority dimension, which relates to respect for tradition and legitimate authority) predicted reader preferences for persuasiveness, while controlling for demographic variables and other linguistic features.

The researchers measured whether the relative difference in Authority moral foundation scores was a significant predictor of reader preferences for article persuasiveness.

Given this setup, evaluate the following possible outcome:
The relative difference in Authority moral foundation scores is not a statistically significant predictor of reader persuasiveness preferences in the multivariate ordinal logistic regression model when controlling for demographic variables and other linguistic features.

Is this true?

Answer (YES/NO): NO